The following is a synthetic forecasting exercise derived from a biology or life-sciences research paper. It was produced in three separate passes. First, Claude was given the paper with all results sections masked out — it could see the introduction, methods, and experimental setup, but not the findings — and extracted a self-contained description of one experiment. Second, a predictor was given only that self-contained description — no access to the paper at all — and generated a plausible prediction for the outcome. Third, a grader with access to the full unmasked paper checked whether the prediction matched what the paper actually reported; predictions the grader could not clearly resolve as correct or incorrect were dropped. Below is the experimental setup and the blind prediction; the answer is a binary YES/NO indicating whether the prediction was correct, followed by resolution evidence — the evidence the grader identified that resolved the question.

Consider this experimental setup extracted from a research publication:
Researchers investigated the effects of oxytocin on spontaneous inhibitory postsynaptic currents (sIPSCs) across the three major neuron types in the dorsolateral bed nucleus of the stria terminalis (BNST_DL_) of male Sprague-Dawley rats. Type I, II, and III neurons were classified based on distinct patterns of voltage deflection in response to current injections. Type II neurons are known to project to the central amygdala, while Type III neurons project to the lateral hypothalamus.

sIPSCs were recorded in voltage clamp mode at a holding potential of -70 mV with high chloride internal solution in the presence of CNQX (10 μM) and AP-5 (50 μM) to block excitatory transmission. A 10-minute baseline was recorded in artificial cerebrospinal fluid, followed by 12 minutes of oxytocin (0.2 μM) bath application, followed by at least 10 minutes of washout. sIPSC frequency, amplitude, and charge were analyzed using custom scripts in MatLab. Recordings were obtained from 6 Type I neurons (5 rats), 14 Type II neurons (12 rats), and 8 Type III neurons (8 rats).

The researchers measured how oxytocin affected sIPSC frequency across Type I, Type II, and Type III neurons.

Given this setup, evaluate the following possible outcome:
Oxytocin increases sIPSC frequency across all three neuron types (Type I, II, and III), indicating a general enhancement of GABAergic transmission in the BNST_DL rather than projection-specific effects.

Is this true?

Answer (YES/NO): NO